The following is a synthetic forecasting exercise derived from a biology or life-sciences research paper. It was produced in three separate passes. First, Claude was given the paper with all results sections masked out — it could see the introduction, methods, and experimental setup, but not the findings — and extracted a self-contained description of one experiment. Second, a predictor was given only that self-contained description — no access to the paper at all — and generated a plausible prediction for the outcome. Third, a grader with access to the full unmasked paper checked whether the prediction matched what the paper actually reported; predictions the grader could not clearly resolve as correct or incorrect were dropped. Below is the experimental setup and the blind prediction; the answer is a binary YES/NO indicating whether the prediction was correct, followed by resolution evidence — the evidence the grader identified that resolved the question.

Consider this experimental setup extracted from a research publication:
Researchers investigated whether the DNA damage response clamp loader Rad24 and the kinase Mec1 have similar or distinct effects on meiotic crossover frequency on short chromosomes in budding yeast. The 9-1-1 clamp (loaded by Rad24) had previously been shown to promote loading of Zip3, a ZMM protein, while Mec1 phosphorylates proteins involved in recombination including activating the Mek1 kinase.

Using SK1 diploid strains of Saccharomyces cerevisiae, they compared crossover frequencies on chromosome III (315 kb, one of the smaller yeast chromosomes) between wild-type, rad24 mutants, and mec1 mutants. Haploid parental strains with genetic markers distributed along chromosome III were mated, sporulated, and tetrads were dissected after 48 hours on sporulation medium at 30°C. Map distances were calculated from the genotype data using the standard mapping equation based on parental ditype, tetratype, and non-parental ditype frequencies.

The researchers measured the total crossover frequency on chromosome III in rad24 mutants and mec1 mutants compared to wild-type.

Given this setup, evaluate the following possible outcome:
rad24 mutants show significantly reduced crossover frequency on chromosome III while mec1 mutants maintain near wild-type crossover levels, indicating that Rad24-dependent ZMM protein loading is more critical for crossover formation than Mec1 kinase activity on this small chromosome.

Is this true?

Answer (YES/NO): NO